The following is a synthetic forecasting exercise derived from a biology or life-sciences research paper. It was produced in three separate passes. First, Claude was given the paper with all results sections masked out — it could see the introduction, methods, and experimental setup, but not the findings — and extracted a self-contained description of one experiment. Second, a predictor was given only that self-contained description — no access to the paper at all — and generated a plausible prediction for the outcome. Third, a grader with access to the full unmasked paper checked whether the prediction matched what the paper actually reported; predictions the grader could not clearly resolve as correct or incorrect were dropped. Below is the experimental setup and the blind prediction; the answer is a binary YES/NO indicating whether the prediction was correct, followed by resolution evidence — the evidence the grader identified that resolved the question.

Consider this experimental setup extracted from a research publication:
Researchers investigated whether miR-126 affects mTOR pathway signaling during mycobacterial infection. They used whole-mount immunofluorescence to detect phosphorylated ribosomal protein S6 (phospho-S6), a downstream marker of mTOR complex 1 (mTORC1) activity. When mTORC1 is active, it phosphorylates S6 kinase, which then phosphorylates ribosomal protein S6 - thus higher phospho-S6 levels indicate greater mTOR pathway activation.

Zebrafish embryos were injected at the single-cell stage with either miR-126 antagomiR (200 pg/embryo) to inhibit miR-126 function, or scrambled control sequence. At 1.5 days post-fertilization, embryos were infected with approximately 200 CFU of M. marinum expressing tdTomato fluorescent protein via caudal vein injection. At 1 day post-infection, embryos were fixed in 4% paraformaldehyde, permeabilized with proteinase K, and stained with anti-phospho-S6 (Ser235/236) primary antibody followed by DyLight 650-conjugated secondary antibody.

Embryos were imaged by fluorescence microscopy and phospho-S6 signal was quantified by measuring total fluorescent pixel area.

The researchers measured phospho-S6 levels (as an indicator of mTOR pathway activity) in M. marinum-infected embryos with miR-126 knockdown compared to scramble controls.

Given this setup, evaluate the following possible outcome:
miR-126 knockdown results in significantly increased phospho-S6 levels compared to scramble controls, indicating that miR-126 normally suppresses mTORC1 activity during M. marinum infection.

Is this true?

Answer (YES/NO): NO